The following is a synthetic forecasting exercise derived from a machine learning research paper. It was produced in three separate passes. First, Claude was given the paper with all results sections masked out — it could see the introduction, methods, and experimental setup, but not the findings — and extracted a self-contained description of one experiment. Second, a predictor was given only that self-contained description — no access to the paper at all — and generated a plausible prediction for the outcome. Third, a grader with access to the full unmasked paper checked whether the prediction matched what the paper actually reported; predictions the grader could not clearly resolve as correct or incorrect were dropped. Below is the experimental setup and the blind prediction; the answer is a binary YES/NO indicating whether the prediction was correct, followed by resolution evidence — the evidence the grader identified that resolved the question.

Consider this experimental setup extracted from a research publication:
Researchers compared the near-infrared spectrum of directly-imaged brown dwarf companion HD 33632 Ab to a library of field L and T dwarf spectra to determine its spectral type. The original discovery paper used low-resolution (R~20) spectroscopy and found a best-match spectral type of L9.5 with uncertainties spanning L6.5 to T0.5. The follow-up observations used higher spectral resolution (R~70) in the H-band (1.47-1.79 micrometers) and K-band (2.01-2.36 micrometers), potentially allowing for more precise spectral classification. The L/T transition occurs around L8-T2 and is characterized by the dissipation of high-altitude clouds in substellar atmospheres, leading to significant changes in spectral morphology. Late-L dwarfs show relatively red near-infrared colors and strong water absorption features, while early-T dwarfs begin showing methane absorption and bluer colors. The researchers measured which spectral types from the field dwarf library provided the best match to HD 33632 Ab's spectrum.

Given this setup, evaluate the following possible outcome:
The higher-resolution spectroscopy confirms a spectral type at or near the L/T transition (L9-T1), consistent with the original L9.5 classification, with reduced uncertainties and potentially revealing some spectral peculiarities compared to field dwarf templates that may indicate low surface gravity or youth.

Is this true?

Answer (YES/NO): NO